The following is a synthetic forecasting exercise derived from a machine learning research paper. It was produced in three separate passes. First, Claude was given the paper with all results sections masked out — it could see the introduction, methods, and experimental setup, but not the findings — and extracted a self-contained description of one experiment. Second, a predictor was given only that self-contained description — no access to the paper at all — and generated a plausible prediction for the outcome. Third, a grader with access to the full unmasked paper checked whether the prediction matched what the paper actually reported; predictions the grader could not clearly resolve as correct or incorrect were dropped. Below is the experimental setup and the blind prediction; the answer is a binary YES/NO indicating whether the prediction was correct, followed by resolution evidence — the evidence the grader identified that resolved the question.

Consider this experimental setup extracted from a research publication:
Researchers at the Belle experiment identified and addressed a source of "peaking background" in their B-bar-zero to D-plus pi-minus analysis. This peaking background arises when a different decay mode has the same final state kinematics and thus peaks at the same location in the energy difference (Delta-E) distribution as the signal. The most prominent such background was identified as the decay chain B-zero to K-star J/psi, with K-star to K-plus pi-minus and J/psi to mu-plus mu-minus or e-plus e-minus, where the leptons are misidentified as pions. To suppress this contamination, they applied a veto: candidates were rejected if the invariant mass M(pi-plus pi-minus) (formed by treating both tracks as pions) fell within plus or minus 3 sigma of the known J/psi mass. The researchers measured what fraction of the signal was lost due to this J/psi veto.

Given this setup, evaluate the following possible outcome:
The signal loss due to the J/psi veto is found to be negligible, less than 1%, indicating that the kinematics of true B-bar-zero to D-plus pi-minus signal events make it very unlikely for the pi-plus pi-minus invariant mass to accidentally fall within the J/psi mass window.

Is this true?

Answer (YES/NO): NO